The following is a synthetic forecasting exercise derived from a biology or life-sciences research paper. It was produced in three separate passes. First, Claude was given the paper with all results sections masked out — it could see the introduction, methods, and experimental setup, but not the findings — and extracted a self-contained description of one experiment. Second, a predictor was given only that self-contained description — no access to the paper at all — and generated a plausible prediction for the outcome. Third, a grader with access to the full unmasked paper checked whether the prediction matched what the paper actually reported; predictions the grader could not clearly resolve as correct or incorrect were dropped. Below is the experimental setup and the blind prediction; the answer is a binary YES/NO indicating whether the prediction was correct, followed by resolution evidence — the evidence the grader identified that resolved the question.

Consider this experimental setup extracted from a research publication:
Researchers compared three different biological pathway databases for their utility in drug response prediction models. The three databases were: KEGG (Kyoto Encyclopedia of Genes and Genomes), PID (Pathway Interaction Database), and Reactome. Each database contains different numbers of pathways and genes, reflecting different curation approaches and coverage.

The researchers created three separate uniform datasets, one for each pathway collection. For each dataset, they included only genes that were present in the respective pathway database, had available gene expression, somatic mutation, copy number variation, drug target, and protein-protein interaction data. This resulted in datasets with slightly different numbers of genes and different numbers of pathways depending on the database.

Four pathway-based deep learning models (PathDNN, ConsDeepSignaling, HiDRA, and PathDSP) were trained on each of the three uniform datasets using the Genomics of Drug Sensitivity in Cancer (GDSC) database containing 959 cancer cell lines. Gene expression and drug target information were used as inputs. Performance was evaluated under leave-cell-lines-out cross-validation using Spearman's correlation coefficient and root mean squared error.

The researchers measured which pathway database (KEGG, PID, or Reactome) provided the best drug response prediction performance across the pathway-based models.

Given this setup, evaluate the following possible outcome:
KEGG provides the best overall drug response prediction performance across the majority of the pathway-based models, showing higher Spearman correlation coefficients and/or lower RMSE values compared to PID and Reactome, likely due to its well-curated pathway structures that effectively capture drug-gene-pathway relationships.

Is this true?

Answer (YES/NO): NO